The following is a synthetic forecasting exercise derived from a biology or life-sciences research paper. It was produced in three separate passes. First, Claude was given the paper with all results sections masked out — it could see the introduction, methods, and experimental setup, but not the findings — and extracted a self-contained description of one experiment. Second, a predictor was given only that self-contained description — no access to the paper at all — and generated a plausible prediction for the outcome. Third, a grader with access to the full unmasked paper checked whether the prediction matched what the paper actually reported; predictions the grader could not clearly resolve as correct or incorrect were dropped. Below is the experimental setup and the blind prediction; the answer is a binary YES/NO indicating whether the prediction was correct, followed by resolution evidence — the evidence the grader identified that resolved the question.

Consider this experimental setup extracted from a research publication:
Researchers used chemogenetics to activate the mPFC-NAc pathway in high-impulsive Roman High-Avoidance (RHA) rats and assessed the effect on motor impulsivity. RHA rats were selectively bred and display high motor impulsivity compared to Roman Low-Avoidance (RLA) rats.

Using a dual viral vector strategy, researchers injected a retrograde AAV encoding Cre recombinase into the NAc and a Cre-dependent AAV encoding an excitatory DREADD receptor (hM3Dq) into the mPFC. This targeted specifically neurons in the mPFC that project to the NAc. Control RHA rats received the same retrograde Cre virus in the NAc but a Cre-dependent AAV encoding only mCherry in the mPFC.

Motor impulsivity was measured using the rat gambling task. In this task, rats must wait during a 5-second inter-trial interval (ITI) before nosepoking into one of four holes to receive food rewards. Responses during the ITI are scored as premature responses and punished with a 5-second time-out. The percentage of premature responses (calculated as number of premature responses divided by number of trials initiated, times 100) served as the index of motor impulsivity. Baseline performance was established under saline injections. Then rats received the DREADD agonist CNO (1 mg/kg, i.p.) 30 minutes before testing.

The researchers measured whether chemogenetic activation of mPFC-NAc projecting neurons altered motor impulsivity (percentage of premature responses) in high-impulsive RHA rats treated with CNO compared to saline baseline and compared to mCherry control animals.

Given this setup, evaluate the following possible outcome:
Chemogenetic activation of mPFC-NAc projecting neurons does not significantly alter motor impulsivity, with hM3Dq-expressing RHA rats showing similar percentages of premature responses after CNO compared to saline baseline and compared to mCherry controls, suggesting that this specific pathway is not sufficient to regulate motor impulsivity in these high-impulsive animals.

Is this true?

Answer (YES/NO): NO